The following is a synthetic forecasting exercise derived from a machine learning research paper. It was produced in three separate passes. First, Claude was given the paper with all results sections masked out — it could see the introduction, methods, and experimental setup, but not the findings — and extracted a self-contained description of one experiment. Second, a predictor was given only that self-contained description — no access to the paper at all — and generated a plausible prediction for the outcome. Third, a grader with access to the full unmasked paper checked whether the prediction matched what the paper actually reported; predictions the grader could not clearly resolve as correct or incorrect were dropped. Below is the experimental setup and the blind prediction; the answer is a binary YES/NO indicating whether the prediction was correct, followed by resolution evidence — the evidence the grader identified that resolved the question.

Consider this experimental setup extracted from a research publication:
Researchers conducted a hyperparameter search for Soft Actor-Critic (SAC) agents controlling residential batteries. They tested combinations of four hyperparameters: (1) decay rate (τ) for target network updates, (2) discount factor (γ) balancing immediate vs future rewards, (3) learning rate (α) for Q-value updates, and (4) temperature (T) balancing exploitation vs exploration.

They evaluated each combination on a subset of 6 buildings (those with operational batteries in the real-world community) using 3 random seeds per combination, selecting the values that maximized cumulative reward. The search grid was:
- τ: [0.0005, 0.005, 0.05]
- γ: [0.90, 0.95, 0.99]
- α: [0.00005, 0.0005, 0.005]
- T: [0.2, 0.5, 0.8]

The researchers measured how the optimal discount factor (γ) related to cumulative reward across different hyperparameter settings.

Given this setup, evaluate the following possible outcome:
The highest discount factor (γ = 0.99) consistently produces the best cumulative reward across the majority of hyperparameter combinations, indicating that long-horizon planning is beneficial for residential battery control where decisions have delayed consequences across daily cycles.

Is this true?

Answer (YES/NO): NO